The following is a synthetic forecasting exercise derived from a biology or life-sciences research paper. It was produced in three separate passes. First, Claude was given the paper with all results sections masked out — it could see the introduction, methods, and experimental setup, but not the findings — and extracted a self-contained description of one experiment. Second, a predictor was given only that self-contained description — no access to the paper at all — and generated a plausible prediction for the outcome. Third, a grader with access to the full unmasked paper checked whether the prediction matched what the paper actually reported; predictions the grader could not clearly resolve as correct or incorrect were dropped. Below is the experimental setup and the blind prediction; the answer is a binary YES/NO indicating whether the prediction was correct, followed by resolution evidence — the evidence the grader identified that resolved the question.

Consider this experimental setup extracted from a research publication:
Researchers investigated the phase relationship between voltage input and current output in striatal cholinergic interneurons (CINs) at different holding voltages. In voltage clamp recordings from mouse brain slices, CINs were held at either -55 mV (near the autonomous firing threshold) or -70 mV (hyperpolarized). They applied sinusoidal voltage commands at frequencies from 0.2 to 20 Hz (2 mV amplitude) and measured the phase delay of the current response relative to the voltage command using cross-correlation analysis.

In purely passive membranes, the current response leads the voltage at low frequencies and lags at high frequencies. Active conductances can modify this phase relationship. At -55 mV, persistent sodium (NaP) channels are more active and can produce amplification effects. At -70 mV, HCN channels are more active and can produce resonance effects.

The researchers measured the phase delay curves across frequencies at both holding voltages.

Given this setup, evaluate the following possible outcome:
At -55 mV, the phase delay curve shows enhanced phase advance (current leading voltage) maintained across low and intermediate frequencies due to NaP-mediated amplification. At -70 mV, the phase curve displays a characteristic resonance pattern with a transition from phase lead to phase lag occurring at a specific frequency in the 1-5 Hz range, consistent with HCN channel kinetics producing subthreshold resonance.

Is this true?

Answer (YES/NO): NO